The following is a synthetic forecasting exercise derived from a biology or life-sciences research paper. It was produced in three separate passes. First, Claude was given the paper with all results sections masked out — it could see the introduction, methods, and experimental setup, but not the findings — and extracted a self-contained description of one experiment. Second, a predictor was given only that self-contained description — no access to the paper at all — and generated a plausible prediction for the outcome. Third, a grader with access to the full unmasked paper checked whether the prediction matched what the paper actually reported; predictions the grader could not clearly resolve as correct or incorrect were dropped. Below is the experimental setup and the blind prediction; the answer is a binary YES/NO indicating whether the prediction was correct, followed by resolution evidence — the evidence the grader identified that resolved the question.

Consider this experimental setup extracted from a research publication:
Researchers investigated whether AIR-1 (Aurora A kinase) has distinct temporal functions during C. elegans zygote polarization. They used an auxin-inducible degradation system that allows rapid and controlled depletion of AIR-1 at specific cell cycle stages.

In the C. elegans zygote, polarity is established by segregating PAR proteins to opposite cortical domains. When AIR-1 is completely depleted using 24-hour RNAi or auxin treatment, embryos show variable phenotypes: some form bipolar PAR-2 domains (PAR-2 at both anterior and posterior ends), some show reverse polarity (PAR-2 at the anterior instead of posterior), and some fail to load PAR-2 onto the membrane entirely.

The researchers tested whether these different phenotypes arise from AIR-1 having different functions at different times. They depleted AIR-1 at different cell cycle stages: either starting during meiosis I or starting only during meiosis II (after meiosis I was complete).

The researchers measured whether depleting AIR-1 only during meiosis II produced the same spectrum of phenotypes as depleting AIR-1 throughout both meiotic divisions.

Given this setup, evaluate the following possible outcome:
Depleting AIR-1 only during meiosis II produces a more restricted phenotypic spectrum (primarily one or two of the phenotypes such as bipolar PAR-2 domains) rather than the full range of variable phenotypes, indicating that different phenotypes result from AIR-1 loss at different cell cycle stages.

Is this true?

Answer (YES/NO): NO